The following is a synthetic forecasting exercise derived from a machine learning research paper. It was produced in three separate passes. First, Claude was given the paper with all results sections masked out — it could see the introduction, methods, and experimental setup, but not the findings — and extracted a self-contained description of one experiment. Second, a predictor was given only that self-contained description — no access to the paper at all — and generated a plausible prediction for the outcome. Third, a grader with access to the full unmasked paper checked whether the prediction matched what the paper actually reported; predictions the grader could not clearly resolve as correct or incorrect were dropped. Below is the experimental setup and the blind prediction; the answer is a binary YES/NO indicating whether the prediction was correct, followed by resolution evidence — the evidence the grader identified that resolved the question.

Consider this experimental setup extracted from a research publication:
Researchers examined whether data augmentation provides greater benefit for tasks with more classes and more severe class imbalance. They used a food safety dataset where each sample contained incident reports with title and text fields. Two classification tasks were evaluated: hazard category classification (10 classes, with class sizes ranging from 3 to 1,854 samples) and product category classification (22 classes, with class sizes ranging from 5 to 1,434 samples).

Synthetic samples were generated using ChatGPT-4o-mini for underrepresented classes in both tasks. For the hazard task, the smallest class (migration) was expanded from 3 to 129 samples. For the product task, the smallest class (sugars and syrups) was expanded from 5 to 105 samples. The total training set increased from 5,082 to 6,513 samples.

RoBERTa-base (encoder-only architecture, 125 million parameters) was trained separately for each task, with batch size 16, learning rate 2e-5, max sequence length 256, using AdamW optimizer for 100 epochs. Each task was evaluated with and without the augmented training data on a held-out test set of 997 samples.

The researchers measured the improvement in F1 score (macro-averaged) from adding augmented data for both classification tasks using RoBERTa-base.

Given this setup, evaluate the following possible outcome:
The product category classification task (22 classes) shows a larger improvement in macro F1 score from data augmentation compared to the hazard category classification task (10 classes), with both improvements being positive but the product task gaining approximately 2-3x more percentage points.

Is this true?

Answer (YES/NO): NO